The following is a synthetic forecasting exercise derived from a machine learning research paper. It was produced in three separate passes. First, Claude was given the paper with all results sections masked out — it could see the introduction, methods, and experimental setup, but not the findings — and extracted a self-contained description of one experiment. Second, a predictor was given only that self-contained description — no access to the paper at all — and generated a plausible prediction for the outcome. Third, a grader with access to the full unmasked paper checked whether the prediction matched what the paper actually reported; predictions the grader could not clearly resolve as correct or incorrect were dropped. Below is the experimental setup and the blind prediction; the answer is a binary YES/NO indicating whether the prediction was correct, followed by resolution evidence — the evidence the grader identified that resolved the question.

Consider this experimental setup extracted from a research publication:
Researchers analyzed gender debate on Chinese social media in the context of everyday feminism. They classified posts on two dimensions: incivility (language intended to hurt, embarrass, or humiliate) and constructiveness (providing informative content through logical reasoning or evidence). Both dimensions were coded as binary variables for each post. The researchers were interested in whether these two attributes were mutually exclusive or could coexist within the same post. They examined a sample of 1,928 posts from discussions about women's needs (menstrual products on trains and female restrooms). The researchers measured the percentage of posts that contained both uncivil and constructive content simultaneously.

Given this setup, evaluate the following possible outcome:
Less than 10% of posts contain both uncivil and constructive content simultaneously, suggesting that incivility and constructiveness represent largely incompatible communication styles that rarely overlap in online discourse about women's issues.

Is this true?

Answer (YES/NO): NO